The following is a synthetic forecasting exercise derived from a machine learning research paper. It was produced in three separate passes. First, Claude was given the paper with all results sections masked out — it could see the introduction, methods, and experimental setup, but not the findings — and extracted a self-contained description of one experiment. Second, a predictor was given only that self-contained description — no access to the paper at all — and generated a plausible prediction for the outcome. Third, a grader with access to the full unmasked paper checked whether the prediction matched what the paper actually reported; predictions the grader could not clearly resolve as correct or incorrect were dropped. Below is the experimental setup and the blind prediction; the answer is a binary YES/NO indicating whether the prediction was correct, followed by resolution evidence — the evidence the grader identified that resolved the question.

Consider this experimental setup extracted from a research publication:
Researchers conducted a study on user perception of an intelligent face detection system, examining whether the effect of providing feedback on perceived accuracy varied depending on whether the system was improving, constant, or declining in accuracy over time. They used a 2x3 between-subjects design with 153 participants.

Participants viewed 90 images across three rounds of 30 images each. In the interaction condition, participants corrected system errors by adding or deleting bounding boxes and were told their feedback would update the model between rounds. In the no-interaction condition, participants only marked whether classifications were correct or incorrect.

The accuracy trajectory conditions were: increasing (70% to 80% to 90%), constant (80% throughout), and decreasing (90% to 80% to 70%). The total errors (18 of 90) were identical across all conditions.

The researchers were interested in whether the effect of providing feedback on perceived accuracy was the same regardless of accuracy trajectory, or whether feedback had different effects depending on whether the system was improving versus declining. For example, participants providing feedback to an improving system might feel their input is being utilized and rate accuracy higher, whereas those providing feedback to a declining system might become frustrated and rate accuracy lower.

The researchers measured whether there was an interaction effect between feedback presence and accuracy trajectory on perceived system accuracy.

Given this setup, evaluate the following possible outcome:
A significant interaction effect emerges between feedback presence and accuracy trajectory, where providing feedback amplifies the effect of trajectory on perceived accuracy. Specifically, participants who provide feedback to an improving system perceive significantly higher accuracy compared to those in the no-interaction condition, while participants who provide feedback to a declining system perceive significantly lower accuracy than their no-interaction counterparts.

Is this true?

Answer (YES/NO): NO